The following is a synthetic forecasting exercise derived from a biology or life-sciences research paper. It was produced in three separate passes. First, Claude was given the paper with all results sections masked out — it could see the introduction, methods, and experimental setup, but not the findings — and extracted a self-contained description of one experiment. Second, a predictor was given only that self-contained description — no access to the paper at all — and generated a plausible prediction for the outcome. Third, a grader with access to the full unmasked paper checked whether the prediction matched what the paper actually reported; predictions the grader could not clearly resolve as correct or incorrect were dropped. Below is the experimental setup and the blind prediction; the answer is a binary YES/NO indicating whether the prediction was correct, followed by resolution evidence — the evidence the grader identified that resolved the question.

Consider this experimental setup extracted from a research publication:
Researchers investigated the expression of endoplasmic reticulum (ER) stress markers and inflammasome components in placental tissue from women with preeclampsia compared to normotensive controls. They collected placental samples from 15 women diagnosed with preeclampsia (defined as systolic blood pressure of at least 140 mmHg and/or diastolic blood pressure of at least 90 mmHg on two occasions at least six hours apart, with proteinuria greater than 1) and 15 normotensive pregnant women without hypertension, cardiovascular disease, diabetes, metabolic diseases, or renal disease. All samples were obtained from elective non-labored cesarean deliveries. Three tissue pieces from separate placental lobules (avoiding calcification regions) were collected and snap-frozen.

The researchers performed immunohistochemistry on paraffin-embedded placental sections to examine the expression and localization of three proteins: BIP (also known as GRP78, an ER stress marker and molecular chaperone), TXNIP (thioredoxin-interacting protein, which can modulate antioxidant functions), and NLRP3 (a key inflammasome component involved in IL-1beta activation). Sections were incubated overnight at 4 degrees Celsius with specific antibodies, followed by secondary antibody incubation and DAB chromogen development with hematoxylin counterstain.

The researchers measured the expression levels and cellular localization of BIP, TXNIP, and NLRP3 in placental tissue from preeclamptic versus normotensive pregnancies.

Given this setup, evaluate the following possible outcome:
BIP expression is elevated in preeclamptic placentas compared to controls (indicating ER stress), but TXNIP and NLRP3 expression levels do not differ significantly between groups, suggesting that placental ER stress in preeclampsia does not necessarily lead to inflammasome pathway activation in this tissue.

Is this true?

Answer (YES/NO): NO